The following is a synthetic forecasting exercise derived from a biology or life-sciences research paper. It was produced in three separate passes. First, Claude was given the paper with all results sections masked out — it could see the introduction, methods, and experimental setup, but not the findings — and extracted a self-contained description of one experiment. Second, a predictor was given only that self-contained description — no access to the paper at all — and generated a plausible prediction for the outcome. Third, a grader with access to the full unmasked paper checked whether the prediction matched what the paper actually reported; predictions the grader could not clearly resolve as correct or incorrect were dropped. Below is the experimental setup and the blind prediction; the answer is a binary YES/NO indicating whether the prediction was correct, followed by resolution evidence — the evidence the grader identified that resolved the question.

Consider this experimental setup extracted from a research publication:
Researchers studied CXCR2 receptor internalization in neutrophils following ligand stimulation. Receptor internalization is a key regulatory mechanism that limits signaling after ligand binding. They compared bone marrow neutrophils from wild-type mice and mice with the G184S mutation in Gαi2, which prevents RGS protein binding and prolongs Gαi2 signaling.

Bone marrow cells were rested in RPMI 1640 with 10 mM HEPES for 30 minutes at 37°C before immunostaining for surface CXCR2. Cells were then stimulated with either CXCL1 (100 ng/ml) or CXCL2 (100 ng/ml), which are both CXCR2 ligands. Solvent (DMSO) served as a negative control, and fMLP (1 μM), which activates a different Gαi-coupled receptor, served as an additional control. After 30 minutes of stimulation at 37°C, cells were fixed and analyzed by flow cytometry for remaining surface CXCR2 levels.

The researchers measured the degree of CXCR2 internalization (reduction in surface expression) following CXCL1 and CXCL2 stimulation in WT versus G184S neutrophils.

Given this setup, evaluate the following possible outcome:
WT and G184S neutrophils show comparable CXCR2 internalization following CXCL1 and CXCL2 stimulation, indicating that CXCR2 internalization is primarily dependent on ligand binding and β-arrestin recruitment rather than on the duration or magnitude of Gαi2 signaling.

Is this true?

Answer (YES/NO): YES